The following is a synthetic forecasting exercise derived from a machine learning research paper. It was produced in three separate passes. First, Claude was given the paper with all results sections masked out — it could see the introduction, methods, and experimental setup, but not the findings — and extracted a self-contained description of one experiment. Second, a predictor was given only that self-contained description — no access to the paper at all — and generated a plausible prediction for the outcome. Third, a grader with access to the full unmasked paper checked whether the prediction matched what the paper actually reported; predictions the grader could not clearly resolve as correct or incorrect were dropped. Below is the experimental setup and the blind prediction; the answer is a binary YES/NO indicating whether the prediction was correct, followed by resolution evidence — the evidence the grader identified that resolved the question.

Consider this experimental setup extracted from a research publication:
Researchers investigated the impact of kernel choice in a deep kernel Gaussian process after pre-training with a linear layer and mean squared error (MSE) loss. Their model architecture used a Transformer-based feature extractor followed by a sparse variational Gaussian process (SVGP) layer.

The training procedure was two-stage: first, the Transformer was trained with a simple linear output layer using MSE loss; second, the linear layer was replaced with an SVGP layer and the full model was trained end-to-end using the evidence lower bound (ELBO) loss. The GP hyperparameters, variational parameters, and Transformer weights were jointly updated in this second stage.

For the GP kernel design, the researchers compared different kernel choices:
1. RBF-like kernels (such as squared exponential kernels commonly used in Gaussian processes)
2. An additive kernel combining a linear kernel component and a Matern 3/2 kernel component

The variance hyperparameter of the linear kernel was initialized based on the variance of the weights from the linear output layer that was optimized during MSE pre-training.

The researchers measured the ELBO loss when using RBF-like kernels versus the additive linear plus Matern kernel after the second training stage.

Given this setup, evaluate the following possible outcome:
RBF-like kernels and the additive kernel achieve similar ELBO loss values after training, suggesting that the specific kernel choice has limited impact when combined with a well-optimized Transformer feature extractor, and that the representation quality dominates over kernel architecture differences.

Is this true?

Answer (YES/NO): NO